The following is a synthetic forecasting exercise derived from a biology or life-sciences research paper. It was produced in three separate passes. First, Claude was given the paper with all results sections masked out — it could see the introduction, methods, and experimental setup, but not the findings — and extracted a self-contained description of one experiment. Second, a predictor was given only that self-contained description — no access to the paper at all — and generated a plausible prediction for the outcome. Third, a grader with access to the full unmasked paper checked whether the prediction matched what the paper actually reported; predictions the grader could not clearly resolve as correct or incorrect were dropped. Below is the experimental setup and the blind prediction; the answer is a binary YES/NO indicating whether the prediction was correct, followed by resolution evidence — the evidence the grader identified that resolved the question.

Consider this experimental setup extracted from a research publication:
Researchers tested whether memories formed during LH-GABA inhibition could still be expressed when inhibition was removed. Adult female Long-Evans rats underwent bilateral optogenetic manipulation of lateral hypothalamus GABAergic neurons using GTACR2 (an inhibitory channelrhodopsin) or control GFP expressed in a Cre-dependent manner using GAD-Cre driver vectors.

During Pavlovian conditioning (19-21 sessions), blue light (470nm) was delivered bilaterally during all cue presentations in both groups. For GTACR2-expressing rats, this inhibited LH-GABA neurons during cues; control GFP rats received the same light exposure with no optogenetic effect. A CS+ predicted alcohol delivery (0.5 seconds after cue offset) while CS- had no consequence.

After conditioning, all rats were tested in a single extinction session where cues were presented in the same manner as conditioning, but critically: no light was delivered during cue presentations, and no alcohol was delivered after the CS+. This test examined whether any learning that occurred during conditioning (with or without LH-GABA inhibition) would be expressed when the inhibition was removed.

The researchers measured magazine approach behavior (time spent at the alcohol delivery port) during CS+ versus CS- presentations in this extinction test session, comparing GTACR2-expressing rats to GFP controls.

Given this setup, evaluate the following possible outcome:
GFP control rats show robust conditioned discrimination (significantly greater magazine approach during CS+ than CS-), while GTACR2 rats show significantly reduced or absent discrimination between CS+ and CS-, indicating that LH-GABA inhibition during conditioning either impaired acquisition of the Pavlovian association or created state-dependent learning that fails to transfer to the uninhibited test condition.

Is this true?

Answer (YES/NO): NO